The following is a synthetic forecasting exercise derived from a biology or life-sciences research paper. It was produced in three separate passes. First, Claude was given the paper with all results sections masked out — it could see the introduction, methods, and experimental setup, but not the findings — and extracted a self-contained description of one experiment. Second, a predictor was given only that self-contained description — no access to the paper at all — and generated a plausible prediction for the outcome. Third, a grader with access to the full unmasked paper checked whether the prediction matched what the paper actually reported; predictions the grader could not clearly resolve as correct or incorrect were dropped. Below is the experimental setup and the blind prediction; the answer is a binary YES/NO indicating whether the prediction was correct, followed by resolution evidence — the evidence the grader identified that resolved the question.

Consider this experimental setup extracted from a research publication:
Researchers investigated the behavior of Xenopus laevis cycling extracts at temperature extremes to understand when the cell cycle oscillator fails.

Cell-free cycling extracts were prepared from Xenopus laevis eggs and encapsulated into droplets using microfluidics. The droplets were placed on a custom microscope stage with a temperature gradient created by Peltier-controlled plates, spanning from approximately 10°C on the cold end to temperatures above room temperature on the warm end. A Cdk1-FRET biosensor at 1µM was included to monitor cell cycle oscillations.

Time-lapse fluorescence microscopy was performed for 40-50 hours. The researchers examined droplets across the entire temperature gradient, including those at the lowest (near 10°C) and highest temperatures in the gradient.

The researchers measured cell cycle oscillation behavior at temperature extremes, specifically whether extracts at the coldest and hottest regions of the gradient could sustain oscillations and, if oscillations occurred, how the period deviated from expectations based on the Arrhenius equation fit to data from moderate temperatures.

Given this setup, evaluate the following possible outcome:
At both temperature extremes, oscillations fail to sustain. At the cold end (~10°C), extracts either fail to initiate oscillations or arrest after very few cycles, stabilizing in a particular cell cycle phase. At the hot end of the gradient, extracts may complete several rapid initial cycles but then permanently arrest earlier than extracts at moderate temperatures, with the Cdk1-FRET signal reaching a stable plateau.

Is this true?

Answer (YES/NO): NO